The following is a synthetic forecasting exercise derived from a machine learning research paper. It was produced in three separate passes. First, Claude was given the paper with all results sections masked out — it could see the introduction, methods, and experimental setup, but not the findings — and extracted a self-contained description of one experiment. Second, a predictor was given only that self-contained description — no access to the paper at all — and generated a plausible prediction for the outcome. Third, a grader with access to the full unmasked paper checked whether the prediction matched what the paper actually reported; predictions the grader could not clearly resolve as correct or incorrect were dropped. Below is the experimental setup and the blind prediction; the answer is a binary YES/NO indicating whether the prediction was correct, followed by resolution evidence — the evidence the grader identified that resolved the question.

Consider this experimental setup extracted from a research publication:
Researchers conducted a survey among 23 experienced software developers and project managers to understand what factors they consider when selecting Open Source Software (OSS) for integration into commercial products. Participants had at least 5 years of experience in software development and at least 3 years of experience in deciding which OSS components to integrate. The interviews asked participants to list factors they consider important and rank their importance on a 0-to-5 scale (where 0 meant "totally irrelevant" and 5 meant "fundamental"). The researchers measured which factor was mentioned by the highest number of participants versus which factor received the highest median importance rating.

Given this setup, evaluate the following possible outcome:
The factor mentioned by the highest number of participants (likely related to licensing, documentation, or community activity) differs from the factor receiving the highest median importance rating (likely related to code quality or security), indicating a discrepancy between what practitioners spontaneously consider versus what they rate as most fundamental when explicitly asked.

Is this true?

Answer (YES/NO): NO